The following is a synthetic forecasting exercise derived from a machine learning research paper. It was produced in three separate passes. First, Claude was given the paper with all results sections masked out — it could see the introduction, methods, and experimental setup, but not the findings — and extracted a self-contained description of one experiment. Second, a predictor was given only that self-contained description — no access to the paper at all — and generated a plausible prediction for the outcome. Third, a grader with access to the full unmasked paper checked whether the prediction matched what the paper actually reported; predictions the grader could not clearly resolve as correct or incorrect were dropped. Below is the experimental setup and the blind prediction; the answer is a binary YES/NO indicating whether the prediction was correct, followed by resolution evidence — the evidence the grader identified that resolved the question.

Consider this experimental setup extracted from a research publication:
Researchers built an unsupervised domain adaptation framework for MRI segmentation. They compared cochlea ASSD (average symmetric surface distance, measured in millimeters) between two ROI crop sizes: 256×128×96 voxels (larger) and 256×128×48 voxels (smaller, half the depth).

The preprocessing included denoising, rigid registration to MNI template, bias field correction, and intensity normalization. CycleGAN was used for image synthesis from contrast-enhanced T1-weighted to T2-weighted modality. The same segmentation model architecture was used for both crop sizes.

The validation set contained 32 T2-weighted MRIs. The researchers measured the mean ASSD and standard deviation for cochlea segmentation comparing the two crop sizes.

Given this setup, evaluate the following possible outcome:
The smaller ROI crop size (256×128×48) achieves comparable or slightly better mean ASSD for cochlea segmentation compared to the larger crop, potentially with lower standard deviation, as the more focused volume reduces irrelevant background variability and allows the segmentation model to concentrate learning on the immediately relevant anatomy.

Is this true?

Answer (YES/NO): NO